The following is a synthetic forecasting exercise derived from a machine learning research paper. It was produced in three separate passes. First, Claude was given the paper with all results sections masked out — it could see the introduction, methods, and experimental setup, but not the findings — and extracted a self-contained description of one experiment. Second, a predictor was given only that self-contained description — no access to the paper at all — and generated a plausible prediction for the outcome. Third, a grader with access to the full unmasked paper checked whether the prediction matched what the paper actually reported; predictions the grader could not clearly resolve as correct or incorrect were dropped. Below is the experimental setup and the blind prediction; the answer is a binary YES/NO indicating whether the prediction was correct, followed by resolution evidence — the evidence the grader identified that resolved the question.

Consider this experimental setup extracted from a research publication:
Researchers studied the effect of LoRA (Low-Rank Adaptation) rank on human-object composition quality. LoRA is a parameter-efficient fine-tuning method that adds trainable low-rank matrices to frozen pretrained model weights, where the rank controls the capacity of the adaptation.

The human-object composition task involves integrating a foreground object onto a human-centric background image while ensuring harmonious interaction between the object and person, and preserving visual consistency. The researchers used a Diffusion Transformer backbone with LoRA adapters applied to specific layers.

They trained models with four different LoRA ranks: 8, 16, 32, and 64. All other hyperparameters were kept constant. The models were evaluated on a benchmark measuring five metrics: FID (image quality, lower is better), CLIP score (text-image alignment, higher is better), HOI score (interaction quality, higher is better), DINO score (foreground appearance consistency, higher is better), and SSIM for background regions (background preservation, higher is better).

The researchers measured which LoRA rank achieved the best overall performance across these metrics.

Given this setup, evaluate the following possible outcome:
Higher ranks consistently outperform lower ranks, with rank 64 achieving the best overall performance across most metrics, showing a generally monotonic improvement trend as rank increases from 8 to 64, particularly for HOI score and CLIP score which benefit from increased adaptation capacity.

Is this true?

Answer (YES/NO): NO